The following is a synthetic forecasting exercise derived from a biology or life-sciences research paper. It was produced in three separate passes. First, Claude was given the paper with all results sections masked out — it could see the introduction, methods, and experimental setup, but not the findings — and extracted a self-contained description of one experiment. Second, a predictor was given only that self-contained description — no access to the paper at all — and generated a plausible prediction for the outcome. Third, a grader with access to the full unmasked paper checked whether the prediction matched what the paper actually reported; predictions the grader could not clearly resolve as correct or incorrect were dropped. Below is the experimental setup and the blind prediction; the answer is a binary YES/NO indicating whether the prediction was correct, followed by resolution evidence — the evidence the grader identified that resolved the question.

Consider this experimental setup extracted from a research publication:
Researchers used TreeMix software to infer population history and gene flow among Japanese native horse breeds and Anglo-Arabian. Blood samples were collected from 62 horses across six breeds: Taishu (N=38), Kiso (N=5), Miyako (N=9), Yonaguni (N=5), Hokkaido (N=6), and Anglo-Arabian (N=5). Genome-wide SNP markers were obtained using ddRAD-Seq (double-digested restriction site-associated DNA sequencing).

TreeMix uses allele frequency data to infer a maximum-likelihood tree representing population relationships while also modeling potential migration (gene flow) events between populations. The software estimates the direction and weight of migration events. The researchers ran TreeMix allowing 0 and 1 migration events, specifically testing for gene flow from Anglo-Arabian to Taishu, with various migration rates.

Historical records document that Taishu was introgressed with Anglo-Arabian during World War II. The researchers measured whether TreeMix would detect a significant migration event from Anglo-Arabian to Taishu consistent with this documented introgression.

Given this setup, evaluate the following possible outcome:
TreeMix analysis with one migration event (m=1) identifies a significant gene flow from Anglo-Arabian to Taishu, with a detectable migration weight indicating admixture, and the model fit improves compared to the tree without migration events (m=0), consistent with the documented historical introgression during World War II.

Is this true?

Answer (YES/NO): NO